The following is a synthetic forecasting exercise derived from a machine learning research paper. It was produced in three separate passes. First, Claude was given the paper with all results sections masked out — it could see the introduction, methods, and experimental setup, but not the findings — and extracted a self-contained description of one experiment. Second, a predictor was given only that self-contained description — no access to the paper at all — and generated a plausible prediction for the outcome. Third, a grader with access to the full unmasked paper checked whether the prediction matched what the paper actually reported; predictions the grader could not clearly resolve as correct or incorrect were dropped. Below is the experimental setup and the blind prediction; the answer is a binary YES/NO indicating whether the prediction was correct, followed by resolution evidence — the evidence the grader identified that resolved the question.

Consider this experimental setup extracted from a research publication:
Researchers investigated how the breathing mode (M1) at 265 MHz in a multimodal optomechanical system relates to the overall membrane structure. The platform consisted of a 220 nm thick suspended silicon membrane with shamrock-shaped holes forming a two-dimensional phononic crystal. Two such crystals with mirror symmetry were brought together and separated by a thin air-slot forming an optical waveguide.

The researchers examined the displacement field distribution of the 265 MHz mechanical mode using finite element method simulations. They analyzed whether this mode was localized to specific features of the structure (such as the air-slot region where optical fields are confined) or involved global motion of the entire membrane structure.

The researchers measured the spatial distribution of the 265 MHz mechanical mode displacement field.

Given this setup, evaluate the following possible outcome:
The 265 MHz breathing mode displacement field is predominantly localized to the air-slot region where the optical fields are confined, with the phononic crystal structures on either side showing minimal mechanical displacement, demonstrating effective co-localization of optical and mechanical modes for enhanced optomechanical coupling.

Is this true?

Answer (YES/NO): NO